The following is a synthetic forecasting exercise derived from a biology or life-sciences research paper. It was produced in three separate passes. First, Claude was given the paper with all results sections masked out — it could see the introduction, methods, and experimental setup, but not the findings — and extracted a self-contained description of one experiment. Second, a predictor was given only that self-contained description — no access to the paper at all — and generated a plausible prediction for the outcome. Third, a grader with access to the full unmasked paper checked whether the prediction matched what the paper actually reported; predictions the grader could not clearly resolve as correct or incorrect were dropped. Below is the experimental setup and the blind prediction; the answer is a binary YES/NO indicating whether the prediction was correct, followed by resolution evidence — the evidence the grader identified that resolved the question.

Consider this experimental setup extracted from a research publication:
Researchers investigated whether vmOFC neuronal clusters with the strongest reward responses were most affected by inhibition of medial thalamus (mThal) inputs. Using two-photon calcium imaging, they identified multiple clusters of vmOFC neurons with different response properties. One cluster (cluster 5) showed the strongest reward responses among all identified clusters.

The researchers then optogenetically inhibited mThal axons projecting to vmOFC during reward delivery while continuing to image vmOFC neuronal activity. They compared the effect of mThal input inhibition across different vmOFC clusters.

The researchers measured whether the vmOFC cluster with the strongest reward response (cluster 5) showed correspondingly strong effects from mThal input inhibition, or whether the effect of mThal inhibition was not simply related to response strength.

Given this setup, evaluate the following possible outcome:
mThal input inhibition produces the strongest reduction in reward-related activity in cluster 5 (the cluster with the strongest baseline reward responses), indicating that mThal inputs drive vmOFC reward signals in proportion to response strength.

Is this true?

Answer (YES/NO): NO